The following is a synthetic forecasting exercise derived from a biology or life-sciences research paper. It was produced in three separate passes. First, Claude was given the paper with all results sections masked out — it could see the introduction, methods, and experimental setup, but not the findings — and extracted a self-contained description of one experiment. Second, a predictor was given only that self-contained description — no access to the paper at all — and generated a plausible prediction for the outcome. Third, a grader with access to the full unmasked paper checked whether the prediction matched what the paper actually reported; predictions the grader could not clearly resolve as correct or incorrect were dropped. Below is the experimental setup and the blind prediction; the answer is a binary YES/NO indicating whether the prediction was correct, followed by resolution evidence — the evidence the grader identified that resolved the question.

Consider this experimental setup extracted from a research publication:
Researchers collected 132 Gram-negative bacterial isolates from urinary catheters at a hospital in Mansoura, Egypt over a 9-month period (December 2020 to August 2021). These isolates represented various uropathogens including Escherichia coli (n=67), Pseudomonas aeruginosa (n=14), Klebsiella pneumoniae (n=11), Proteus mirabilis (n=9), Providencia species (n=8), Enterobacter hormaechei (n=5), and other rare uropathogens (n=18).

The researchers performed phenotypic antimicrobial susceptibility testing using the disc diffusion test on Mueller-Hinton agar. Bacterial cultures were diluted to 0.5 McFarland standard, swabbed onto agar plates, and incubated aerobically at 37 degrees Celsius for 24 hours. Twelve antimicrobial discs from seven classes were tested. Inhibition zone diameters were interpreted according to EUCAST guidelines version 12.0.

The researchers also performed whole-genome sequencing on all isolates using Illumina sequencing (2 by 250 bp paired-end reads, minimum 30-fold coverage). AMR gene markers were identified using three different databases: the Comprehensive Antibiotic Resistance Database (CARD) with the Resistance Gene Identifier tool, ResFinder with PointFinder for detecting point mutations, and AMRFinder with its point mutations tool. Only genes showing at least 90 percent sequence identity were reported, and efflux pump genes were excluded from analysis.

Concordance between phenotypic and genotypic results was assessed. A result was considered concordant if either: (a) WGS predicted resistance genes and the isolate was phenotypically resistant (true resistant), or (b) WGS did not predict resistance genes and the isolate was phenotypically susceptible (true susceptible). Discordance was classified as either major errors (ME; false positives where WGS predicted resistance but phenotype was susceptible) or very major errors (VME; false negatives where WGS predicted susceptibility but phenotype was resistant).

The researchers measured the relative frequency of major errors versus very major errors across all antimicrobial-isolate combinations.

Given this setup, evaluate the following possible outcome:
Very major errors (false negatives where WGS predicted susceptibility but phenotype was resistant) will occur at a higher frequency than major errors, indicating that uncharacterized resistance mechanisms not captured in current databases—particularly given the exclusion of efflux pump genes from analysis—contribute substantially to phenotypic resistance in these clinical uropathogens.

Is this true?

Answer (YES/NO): NO